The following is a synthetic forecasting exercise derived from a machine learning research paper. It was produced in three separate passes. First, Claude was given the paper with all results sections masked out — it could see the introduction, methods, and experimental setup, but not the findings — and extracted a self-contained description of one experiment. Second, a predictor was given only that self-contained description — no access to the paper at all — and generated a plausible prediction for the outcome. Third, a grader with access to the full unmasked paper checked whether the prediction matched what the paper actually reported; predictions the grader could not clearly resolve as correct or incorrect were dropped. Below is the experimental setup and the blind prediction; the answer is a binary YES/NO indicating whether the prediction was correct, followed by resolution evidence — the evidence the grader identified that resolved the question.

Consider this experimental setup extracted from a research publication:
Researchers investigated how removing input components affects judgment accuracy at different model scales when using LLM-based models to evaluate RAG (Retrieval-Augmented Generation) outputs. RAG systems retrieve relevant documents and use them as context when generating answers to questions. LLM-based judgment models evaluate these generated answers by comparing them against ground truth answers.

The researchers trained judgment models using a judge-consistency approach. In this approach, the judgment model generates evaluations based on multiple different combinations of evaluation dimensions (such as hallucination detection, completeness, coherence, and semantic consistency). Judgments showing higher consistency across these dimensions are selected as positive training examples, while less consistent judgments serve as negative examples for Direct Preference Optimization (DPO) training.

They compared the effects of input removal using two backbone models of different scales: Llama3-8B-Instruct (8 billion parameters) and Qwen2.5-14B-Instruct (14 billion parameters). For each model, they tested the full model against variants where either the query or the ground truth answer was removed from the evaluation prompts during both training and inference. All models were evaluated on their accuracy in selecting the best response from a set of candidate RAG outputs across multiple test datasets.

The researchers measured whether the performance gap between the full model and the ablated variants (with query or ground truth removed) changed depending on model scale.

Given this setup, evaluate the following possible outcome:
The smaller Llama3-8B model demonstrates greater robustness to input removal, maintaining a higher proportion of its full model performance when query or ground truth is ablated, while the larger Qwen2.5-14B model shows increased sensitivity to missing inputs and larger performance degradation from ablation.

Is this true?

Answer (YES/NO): NO